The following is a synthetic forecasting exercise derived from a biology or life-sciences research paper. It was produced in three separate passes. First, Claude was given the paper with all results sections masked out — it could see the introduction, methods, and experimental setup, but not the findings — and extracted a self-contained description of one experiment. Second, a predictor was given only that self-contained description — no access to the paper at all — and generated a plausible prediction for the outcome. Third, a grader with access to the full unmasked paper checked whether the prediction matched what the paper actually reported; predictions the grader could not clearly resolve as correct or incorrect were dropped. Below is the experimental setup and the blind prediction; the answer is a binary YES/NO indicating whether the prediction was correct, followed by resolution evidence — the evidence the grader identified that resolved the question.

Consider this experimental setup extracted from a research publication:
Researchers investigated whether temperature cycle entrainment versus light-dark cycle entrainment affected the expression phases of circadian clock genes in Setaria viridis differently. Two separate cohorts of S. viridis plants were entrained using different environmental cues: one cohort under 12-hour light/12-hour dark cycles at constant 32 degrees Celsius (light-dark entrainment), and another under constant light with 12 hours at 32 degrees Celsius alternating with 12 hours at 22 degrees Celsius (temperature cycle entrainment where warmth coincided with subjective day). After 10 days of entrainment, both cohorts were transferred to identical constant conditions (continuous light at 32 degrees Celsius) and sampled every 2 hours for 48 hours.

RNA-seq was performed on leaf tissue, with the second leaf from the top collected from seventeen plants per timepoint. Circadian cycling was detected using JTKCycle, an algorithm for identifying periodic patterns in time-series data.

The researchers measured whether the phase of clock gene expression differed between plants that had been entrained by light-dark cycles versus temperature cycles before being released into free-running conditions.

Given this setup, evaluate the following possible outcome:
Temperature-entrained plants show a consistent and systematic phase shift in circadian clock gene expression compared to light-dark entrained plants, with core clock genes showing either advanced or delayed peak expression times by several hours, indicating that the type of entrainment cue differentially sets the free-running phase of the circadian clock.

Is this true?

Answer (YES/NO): YES